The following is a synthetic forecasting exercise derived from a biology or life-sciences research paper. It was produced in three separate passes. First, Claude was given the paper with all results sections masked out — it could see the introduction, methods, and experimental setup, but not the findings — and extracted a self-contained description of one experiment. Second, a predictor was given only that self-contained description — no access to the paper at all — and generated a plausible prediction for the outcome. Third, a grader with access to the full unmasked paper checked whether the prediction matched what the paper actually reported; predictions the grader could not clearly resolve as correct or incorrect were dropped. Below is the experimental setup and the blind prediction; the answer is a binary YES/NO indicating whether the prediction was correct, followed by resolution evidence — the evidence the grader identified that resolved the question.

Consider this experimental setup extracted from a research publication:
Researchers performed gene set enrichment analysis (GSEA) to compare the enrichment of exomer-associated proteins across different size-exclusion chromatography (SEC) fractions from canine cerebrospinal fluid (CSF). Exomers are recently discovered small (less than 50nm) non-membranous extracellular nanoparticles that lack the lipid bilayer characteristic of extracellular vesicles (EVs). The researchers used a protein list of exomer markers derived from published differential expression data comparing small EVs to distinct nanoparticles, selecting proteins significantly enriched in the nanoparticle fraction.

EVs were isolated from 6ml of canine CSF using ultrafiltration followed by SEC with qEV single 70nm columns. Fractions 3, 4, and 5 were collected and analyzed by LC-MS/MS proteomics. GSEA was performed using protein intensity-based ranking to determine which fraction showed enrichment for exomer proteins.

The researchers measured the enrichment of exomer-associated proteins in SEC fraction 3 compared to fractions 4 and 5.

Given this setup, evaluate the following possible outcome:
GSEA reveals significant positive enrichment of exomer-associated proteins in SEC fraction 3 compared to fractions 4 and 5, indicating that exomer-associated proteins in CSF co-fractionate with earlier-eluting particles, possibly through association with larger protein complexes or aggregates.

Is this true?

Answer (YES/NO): NO